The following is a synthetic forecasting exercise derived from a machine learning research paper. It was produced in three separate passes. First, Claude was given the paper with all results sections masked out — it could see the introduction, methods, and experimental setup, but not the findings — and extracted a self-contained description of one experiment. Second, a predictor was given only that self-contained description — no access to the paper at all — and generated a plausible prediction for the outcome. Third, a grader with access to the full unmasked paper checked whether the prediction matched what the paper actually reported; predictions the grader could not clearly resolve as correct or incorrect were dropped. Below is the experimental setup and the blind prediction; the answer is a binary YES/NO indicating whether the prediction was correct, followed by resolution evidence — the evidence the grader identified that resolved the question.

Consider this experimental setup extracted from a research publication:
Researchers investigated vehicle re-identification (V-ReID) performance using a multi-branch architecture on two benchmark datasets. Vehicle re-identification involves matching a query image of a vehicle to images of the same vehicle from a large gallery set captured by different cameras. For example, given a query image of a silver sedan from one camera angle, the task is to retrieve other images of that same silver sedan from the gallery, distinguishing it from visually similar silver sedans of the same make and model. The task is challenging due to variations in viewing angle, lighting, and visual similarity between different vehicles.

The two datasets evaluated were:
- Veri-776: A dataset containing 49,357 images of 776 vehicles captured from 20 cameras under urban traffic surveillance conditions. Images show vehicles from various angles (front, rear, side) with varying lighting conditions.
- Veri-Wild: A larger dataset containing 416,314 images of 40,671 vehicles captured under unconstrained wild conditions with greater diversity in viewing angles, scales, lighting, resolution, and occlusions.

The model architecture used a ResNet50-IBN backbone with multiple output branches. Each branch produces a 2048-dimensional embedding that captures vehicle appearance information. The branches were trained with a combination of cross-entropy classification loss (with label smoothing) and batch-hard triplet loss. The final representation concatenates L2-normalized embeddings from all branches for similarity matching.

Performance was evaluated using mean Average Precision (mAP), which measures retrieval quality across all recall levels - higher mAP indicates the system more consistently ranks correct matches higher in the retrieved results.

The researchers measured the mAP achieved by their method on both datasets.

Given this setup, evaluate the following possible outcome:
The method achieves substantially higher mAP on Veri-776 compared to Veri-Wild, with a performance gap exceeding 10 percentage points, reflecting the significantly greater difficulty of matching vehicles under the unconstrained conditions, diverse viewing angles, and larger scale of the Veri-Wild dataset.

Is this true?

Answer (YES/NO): NO